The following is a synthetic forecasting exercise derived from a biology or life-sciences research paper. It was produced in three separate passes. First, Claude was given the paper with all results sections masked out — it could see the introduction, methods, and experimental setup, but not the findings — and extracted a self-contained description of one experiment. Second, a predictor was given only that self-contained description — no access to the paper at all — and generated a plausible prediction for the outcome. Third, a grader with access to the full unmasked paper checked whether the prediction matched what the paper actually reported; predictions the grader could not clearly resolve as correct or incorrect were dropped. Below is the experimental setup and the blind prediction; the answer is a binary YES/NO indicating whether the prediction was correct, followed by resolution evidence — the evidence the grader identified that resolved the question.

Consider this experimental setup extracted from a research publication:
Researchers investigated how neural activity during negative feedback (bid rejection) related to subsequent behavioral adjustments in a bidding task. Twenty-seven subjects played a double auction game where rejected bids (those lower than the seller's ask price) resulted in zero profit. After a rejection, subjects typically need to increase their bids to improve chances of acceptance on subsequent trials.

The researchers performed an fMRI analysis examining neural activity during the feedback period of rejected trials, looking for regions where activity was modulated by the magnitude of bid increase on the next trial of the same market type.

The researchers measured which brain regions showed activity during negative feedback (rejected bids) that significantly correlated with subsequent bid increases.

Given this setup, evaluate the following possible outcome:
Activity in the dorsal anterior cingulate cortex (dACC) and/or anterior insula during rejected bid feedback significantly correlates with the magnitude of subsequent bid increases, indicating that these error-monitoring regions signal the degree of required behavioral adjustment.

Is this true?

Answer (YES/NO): NO